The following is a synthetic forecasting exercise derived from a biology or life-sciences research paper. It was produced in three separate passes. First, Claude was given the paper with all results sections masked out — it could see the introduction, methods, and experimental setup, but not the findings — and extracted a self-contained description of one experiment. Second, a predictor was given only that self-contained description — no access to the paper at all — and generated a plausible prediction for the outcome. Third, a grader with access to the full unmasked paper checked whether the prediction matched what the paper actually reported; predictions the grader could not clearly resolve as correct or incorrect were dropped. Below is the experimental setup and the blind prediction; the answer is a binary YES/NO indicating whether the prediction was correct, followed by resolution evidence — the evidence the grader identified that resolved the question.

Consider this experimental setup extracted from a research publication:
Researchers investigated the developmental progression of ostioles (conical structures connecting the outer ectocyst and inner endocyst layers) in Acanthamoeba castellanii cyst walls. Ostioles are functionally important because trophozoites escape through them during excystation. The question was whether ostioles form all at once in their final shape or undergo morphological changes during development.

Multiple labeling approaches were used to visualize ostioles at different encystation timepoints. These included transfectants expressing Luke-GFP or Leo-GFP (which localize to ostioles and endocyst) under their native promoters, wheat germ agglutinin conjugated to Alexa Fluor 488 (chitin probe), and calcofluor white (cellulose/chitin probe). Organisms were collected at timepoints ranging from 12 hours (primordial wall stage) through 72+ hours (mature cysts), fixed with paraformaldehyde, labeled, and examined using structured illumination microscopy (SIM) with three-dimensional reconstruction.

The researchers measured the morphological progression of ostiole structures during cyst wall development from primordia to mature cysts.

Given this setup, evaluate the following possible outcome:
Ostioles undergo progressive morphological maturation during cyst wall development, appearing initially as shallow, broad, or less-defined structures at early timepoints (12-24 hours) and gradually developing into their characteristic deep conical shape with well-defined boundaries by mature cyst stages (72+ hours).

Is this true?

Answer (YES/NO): YES